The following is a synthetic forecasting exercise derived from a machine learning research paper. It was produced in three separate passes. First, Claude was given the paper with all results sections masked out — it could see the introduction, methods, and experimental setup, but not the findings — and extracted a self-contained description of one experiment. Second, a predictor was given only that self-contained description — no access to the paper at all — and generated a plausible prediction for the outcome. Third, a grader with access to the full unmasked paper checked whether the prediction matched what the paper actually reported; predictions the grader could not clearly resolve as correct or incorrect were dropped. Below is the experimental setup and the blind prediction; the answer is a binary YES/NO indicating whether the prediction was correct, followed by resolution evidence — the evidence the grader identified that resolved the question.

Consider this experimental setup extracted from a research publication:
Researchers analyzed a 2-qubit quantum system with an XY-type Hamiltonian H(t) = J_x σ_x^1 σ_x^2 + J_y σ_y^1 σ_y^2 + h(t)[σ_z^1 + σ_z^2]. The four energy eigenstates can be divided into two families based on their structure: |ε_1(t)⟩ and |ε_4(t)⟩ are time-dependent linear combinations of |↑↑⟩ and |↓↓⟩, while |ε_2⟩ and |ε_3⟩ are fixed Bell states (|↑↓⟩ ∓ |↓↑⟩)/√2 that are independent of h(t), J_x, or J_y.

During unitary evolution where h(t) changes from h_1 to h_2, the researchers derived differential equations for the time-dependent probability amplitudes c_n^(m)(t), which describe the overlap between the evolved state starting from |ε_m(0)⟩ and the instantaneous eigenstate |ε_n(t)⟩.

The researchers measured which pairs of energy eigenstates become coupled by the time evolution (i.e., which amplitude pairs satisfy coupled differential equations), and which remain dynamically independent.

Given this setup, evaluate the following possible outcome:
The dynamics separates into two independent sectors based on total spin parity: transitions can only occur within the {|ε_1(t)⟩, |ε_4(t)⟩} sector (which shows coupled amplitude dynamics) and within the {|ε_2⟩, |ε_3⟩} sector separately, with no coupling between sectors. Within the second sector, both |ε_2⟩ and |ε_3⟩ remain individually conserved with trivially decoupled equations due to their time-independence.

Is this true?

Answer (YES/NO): YES